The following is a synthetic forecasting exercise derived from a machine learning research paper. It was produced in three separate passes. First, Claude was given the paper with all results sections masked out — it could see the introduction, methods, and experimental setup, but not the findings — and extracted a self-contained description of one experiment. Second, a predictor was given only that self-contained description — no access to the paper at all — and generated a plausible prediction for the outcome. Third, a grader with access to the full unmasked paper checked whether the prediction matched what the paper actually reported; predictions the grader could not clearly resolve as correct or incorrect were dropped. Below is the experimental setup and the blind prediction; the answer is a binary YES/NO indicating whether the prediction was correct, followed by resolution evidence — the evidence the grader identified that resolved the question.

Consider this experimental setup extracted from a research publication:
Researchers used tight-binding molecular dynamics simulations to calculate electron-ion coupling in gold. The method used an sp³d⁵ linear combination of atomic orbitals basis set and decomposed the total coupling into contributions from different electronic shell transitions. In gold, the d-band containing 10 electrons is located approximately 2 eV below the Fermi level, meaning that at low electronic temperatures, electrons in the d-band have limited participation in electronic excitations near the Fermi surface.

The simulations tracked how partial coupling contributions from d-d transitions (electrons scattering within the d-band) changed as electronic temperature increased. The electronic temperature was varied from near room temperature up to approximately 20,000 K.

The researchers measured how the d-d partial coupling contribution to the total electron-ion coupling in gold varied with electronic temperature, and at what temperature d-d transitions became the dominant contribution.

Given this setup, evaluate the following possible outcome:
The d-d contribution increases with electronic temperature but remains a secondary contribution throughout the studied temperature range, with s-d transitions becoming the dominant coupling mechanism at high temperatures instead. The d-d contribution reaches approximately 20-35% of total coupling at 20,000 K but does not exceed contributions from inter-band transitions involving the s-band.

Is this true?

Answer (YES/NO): NO